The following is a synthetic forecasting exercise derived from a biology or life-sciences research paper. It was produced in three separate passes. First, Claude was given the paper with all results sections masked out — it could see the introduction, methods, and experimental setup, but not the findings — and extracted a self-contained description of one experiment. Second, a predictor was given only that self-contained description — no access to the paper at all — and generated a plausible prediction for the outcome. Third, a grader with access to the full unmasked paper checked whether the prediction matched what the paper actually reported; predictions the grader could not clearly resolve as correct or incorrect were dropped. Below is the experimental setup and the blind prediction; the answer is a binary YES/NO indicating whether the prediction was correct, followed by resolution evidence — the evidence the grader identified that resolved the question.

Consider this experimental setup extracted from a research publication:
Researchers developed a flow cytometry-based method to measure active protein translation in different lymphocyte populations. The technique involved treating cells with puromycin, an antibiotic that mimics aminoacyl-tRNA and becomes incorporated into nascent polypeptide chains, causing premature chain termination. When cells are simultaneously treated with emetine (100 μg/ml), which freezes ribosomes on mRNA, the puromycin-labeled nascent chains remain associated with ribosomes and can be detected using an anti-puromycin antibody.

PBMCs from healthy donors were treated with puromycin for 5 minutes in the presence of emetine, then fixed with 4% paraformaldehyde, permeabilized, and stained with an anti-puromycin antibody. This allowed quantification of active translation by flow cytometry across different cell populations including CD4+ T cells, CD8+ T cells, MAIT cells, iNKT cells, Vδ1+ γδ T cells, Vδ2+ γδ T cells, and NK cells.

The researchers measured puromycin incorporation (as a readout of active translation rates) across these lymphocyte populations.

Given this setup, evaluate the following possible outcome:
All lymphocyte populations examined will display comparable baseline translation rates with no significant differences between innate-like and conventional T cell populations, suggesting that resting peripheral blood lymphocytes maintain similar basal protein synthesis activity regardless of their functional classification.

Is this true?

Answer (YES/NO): NO